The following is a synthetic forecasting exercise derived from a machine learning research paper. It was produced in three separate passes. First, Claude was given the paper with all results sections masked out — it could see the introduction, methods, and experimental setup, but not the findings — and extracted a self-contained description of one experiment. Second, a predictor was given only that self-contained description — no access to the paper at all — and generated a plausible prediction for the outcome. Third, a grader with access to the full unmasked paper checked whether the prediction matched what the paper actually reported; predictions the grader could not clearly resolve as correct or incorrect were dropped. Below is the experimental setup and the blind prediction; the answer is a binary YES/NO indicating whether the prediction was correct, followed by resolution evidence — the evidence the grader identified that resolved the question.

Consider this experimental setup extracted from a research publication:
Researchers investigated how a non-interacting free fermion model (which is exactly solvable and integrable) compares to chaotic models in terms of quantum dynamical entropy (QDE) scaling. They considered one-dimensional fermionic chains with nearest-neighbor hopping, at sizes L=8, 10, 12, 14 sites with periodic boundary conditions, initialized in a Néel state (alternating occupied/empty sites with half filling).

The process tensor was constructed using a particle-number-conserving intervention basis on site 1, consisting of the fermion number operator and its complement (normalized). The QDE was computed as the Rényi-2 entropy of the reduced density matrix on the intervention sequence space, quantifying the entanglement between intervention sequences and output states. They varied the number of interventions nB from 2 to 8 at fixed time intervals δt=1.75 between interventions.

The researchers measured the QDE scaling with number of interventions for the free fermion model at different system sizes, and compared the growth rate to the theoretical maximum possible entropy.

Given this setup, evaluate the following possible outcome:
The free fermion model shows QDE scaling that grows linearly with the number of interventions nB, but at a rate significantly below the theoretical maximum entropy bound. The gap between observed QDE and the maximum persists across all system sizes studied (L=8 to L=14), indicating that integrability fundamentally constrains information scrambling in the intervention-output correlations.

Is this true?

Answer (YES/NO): NO